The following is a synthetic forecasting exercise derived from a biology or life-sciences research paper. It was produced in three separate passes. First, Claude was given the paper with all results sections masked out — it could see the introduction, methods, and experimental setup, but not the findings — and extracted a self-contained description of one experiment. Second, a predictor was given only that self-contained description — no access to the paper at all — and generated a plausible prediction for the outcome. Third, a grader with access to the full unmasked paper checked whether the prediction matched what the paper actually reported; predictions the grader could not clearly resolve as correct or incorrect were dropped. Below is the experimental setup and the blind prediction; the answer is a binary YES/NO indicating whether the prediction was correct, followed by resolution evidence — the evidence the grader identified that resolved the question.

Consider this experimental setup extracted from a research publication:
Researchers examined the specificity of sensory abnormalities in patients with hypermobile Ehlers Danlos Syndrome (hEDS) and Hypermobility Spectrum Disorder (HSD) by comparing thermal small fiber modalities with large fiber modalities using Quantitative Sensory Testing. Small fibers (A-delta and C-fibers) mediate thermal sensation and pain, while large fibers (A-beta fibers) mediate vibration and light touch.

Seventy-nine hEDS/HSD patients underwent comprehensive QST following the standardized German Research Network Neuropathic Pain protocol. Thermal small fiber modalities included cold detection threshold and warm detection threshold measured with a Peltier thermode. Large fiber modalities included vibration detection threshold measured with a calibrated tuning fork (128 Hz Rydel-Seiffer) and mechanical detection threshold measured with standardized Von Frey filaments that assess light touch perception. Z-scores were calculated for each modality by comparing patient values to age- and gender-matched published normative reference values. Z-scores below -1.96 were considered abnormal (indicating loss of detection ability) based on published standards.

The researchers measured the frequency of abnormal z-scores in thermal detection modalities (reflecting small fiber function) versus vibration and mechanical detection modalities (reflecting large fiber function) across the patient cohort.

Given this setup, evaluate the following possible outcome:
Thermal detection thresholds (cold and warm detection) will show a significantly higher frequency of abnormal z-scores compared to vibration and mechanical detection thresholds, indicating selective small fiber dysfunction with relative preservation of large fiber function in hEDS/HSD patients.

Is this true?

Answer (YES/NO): YES